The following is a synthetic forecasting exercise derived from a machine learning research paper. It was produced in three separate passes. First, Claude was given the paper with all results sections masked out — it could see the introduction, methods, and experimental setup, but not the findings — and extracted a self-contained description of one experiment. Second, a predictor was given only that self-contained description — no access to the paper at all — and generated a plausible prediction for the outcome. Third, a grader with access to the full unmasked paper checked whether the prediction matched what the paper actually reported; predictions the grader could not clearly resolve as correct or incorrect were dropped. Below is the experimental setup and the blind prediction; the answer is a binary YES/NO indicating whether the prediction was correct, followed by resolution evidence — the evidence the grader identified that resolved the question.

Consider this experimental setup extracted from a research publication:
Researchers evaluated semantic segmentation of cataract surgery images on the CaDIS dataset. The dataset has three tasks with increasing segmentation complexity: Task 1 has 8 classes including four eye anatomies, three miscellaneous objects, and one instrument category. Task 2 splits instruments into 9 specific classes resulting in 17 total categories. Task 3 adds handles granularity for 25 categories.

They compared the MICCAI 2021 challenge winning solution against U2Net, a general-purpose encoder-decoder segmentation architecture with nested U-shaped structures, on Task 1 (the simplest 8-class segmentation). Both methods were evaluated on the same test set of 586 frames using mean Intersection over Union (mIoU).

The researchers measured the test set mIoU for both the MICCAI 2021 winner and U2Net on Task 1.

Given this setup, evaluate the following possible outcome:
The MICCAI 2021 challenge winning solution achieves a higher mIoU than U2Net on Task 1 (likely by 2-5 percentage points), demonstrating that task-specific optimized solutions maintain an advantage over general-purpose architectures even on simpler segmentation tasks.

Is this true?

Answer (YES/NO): YES